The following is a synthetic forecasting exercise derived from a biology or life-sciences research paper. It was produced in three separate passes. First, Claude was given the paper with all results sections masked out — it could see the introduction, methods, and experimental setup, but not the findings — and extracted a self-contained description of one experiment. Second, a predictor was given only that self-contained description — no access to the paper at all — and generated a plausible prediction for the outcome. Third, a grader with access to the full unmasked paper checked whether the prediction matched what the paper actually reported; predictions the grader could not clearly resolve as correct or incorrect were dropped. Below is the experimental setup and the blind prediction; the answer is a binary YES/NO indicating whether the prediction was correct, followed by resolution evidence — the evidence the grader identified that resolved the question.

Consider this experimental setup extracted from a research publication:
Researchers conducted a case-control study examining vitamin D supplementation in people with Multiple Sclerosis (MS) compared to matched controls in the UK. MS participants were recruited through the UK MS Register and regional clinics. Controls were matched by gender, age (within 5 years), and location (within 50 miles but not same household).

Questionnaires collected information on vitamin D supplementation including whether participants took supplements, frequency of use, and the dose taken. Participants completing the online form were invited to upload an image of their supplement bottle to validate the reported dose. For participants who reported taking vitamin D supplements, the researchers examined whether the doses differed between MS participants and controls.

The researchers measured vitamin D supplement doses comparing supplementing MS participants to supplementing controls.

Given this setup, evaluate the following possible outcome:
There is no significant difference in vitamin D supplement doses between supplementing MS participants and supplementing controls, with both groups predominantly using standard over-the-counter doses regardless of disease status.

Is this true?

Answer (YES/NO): NO